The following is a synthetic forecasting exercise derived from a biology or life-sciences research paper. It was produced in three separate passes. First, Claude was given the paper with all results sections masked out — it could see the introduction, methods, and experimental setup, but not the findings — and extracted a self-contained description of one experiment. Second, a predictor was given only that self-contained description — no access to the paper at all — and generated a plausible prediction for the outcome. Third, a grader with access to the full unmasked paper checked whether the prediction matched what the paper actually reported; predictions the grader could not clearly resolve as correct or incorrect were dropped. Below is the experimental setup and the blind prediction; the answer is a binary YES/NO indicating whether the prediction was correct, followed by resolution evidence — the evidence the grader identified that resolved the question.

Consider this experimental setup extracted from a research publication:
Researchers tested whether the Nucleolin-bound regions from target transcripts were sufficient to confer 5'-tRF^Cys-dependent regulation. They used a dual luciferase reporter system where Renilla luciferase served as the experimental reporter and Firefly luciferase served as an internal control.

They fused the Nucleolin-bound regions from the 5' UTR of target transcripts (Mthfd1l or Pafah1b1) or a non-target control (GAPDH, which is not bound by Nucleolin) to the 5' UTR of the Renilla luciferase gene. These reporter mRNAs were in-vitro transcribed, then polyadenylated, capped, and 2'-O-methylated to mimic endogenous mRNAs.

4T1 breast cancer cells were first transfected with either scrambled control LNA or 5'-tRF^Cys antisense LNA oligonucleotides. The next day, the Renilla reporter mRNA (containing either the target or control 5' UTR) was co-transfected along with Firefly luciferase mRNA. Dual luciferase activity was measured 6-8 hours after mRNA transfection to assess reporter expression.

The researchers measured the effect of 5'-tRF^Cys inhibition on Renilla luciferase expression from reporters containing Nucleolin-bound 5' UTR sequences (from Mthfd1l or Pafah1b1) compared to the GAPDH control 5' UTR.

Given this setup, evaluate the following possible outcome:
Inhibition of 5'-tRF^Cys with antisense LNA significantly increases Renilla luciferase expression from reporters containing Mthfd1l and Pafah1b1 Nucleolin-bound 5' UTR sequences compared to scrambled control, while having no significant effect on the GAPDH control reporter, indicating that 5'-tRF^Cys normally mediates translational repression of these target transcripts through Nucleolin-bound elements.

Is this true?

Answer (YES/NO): NO